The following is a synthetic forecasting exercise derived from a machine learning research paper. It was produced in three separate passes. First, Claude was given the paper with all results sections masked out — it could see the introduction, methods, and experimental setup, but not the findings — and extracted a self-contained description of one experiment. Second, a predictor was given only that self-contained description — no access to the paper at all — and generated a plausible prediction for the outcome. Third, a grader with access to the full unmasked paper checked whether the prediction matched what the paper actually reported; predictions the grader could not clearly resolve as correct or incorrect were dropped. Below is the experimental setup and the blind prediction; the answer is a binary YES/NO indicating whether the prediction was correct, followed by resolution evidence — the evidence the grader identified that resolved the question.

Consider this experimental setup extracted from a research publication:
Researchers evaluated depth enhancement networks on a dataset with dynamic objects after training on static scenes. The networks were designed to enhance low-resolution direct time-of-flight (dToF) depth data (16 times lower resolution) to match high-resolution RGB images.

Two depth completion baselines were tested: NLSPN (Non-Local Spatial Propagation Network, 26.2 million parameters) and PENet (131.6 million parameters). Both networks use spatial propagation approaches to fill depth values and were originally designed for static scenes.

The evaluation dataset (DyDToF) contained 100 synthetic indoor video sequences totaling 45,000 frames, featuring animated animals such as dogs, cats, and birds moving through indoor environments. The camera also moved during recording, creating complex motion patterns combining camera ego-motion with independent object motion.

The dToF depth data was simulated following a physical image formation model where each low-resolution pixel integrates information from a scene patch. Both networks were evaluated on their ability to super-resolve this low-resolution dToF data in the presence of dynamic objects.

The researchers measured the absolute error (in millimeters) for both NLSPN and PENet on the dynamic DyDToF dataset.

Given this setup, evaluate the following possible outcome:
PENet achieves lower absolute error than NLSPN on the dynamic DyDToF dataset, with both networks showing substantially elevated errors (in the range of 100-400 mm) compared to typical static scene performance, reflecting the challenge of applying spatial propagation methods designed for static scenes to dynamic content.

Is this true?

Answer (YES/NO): NO